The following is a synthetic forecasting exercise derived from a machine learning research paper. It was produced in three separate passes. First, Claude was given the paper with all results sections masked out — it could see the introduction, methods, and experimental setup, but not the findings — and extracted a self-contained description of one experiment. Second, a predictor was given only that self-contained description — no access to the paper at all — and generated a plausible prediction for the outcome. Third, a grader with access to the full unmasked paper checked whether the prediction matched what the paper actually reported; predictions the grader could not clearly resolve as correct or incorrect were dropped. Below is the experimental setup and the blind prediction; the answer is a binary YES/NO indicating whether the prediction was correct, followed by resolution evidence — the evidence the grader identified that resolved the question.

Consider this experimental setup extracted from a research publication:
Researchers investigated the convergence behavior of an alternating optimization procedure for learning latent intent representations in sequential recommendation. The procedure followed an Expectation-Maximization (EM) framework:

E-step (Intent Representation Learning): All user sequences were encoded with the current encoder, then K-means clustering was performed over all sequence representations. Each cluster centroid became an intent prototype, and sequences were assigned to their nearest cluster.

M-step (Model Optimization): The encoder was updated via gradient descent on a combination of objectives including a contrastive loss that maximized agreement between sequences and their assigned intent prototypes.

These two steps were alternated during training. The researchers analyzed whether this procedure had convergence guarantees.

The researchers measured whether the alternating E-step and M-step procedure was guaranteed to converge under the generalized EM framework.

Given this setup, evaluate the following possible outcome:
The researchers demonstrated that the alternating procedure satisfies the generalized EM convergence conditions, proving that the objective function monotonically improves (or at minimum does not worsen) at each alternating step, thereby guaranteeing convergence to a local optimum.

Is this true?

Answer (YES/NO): YES